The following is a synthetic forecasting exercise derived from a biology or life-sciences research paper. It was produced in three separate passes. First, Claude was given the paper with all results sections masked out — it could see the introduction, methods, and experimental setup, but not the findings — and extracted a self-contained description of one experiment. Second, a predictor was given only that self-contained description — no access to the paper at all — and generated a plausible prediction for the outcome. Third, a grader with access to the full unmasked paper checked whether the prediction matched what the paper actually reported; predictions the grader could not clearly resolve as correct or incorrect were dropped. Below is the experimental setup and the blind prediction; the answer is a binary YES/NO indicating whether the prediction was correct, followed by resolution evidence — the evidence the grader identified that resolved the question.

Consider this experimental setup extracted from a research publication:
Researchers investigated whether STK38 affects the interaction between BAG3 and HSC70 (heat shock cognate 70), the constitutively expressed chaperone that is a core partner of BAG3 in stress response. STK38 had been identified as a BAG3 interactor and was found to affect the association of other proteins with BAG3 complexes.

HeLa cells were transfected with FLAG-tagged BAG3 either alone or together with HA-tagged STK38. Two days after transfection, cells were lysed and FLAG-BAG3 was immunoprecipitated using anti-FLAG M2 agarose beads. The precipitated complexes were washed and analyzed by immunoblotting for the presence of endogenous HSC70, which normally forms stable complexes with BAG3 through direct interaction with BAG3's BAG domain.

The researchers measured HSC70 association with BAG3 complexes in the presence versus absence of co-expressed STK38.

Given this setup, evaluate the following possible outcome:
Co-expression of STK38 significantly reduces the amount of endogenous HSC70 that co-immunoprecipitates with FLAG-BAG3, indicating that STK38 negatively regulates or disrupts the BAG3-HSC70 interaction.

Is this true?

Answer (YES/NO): NO